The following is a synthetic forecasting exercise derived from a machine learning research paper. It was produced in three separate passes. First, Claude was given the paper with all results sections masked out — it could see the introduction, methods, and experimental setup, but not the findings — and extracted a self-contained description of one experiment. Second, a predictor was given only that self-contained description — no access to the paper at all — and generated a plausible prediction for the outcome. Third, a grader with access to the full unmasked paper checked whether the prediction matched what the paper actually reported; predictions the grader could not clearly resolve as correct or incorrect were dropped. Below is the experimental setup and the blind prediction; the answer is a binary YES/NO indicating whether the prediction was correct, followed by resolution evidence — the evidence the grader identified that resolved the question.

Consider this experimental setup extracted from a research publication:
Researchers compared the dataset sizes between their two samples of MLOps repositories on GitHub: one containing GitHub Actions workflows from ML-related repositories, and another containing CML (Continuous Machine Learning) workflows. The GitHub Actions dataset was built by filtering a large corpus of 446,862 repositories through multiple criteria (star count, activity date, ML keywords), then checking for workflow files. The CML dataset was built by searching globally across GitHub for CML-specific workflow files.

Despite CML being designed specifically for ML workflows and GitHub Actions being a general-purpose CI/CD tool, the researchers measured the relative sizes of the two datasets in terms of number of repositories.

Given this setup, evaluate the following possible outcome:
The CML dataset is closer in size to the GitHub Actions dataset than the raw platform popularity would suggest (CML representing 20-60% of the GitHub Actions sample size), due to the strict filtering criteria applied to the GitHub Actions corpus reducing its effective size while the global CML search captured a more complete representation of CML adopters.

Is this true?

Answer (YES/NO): NO